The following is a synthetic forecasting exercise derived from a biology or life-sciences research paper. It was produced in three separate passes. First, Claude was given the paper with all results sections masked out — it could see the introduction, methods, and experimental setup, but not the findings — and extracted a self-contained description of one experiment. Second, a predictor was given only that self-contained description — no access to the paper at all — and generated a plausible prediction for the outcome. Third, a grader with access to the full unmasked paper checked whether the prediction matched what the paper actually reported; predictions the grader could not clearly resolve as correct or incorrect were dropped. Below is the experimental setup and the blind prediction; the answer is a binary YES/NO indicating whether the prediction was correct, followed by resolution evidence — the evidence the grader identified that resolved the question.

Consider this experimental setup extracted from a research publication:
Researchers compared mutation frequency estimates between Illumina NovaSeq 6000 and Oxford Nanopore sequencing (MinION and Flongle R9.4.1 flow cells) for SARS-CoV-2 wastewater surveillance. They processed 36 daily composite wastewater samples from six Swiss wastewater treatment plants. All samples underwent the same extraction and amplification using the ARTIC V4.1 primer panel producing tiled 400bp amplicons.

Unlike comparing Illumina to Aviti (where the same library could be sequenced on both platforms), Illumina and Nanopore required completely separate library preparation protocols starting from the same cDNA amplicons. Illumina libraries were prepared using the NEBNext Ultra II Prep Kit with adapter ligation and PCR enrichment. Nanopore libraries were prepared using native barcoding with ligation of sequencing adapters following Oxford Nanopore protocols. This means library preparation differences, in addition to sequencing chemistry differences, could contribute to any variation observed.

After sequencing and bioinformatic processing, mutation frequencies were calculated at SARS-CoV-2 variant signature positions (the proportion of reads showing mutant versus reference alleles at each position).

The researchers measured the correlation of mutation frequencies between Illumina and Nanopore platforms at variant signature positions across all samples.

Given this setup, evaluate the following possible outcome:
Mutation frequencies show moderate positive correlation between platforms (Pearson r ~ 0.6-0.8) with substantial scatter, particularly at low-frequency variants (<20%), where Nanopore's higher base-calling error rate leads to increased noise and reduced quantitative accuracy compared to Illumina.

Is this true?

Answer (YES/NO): NO